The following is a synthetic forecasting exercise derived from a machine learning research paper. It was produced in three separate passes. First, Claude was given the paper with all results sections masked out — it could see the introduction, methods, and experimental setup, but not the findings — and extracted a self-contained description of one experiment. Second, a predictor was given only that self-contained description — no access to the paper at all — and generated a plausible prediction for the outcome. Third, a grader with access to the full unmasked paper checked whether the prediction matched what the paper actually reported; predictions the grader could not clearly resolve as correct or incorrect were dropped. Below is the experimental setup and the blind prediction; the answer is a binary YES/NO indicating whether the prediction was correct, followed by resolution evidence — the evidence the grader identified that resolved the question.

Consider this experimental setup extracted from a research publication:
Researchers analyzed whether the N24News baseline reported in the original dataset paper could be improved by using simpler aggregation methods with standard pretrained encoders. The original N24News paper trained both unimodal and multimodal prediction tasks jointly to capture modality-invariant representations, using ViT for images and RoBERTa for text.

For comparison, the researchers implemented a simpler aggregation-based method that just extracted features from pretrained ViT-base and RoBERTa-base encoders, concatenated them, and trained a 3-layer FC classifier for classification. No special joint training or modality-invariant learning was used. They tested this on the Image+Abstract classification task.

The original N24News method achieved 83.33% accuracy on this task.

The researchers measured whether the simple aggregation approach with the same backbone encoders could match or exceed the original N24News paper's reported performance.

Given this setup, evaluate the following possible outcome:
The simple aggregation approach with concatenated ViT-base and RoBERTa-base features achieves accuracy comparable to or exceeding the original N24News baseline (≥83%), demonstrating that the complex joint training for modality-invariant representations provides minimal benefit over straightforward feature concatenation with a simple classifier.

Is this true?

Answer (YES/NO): YES